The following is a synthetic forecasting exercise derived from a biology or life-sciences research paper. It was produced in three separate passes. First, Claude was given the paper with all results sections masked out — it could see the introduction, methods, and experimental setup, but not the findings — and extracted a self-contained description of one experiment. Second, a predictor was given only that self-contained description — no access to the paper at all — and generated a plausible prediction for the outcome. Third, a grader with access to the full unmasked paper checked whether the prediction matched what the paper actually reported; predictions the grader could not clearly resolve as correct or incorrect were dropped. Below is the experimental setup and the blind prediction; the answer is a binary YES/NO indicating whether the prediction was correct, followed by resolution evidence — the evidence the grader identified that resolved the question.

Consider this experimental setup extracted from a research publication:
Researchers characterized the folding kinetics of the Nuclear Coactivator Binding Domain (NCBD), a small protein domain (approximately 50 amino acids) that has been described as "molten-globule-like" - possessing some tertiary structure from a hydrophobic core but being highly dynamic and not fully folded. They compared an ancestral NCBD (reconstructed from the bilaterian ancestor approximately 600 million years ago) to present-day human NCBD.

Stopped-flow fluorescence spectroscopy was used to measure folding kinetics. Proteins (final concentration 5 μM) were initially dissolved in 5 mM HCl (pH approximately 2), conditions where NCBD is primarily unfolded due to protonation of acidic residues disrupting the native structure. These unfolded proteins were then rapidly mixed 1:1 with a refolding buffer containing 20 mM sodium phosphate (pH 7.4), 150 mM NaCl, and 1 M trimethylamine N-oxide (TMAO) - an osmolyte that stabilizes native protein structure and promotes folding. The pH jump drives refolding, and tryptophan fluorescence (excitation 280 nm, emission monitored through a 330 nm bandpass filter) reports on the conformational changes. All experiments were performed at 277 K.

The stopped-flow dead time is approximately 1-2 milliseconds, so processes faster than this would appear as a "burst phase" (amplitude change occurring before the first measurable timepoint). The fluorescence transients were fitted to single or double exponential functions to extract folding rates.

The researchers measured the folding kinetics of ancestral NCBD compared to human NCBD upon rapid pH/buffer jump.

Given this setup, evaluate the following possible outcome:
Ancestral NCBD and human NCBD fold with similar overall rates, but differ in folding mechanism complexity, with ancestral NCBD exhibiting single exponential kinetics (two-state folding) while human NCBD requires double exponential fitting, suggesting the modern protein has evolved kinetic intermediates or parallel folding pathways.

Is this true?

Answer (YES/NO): YES